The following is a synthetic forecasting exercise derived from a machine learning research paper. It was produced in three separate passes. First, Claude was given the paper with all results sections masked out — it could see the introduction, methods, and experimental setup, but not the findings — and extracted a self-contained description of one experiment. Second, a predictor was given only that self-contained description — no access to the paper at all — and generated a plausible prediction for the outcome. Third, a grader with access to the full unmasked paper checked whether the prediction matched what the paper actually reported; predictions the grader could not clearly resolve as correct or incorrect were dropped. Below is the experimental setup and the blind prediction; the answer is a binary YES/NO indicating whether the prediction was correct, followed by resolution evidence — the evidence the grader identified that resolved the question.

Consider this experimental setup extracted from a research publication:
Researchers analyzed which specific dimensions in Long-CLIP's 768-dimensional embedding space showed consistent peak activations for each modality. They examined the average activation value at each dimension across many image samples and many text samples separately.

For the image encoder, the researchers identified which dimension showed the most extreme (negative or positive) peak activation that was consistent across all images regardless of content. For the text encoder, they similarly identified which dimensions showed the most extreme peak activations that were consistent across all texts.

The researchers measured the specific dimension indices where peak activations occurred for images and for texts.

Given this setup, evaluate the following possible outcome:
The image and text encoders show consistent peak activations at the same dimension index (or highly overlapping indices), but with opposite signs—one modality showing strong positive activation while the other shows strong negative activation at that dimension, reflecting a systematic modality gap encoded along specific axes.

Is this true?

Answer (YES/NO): NO